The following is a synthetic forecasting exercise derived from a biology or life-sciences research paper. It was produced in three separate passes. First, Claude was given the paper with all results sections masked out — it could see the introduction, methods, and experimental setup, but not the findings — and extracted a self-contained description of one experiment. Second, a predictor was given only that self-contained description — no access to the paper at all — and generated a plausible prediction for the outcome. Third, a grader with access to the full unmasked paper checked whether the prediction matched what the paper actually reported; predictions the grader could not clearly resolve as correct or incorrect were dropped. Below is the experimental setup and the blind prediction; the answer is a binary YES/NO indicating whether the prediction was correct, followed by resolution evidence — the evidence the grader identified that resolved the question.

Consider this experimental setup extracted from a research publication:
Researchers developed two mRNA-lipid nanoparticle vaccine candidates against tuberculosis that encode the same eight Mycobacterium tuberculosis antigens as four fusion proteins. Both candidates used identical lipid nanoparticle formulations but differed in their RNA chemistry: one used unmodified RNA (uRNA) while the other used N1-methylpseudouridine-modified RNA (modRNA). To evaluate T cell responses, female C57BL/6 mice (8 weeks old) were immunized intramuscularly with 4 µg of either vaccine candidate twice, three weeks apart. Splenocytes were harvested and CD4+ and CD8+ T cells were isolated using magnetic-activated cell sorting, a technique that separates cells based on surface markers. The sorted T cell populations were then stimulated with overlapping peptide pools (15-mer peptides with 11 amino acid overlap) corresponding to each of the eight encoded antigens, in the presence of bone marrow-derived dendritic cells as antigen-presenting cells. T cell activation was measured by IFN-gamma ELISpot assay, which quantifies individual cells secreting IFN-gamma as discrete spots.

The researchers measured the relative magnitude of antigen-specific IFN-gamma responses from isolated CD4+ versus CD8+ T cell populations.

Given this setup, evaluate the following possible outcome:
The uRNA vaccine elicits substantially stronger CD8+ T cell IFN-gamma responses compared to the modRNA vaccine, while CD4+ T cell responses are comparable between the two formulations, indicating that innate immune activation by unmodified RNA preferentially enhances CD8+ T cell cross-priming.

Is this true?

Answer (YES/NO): NO